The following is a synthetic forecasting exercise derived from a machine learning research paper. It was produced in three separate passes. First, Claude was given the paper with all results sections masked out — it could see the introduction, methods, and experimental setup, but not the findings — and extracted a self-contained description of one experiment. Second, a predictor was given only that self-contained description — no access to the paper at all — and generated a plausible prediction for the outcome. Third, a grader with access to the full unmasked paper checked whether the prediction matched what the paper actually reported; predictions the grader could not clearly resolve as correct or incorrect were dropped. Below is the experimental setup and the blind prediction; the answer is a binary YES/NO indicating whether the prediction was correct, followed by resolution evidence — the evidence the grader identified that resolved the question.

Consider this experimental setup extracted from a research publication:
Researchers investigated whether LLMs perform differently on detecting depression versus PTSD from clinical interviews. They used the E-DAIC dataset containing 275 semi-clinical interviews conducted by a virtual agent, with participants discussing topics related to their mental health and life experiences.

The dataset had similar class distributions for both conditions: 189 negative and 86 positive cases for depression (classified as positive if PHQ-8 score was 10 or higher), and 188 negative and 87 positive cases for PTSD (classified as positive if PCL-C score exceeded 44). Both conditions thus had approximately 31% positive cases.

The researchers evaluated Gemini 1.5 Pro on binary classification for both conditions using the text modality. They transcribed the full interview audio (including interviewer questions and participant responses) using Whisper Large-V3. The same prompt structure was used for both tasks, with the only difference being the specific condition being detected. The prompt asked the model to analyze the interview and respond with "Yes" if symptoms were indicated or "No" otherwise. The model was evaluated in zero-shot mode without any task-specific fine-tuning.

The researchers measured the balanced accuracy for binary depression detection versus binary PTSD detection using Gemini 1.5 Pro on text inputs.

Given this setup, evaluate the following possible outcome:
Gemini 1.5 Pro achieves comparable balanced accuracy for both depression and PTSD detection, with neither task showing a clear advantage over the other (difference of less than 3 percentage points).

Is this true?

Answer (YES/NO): YES